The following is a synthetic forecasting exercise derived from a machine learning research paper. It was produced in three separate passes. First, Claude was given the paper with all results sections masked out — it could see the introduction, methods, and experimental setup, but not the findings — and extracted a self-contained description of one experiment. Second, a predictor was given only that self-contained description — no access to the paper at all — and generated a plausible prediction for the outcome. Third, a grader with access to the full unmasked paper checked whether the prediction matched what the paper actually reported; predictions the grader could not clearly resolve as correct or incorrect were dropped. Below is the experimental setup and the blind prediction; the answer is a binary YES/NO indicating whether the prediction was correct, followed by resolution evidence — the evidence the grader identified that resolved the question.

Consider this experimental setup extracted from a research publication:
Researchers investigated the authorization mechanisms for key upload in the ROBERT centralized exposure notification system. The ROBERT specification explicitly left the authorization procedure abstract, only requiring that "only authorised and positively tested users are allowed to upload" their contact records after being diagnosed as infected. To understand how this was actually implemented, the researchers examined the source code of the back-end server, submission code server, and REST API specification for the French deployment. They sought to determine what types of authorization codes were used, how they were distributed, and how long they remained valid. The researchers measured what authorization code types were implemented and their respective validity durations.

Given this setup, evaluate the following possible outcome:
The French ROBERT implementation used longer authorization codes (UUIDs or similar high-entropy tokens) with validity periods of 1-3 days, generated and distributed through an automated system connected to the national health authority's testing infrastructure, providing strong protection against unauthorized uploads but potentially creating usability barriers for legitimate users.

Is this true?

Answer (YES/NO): NO